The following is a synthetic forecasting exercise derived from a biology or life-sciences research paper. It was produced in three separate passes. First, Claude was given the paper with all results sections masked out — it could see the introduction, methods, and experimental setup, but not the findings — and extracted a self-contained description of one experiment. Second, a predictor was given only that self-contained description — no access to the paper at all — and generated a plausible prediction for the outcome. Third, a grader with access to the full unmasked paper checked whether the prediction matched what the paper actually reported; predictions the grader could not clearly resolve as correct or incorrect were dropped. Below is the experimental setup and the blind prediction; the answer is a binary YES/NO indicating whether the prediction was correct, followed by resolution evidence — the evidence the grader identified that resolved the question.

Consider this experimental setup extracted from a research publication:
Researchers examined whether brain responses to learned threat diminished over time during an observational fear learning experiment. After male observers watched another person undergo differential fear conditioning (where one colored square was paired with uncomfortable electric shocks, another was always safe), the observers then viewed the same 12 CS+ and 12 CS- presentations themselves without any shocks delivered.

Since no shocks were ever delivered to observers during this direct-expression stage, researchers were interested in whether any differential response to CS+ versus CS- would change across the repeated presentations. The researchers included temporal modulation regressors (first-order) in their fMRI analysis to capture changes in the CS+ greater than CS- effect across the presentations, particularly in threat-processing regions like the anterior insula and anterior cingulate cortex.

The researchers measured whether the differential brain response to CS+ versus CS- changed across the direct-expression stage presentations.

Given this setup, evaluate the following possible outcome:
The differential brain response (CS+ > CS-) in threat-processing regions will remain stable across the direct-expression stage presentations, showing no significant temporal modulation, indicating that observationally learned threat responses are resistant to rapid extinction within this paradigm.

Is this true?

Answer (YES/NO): NO